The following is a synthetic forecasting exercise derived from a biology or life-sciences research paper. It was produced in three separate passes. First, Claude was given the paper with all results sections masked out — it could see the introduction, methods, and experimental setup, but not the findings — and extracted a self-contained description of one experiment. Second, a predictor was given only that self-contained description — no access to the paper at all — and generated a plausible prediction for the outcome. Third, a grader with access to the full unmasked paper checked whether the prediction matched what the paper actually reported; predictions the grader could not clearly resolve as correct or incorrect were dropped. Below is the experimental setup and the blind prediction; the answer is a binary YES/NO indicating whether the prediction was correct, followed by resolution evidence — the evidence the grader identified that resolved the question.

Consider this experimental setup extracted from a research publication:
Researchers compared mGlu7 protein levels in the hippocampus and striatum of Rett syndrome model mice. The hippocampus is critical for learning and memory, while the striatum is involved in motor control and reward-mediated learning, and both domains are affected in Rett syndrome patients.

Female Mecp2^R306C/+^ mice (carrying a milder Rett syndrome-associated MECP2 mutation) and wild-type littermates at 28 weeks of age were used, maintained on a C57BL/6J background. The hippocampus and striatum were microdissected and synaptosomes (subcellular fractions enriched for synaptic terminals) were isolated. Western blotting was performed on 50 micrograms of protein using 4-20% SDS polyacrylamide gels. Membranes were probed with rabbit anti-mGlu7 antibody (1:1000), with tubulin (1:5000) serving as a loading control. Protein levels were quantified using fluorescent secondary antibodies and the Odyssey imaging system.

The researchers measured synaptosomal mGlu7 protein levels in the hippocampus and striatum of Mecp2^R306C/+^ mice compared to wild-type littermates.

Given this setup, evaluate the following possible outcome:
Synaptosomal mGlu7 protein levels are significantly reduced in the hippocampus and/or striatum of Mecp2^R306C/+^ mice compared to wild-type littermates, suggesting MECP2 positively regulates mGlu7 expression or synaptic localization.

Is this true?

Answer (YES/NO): YES